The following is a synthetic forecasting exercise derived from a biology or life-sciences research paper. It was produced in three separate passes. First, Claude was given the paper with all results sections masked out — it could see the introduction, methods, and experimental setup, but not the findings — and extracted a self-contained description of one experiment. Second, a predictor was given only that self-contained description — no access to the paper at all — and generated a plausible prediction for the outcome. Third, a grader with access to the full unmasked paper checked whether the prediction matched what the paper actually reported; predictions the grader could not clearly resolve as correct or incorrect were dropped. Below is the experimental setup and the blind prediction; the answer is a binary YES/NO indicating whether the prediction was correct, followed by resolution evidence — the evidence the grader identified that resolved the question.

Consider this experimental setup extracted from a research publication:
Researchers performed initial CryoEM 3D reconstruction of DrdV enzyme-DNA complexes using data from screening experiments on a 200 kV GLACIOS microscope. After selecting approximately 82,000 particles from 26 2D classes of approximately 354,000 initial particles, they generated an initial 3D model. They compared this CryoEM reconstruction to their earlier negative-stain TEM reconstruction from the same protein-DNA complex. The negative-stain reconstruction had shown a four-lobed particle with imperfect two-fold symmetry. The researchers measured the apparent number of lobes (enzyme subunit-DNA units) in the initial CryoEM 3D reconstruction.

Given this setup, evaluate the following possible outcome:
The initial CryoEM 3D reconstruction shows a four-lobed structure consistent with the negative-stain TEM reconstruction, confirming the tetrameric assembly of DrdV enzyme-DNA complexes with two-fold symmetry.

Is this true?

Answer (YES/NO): NO